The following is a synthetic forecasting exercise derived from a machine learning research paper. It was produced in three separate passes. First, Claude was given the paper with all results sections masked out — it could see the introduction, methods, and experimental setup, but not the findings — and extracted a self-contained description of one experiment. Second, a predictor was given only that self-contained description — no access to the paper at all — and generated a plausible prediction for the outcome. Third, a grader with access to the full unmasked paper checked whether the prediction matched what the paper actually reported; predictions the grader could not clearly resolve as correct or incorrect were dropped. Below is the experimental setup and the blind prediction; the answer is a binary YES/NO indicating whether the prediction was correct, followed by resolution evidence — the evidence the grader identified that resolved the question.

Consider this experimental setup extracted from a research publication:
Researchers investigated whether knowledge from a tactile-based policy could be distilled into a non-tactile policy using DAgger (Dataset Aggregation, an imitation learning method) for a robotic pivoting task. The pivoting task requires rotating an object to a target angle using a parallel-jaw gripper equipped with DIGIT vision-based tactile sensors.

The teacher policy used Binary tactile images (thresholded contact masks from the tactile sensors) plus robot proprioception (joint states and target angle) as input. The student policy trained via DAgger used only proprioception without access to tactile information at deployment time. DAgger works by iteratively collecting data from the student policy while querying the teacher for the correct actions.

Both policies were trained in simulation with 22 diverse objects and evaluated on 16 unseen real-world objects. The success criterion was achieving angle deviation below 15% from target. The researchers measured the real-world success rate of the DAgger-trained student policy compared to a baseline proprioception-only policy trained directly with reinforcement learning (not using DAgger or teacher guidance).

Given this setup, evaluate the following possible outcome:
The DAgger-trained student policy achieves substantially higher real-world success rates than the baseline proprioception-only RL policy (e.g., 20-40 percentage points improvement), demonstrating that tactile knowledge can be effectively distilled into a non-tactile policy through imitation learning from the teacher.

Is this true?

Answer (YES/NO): NO